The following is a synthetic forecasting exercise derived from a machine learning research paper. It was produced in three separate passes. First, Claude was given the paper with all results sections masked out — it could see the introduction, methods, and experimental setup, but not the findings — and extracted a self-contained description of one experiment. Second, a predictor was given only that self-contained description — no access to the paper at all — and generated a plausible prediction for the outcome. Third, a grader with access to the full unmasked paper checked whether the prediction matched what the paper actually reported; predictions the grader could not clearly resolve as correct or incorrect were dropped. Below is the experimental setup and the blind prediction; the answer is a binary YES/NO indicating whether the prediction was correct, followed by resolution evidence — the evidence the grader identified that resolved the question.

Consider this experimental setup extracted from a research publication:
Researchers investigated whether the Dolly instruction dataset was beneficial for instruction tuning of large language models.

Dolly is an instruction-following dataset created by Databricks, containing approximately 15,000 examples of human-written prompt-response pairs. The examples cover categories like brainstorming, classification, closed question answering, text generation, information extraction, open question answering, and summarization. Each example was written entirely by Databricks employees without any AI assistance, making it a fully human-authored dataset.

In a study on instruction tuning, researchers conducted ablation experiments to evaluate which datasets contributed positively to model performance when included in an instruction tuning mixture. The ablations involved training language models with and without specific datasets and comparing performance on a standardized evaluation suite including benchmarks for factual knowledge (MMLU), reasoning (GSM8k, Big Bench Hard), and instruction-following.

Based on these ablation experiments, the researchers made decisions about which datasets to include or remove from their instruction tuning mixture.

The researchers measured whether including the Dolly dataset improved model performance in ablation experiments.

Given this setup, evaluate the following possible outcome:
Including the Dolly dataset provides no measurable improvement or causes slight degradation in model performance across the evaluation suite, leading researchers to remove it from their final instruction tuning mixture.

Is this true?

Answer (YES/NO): YES